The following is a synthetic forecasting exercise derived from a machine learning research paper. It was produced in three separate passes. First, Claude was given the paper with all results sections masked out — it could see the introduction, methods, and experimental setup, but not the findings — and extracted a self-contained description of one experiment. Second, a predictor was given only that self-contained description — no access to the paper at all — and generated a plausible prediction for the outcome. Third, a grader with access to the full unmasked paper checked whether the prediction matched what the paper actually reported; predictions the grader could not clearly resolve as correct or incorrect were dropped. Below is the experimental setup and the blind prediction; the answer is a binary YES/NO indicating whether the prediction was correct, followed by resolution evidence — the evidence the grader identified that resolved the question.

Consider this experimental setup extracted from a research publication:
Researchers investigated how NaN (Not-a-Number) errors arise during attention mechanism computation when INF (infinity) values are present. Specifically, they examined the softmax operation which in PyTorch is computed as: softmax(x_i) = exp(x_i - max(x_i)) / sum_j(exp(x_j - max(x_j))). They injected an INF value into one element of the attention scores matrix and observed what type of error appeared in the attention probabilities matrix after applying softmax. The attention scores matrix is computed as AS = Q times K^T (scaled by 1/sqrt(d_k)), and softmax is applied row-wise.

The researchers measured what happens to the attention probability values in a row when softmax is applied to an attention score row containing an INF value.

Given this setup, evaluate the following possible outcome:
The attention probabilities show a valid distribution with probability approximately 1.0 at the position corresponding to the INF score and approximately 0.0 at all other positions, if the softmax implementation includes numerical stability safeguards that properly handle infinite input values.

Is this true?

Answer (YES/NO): NO